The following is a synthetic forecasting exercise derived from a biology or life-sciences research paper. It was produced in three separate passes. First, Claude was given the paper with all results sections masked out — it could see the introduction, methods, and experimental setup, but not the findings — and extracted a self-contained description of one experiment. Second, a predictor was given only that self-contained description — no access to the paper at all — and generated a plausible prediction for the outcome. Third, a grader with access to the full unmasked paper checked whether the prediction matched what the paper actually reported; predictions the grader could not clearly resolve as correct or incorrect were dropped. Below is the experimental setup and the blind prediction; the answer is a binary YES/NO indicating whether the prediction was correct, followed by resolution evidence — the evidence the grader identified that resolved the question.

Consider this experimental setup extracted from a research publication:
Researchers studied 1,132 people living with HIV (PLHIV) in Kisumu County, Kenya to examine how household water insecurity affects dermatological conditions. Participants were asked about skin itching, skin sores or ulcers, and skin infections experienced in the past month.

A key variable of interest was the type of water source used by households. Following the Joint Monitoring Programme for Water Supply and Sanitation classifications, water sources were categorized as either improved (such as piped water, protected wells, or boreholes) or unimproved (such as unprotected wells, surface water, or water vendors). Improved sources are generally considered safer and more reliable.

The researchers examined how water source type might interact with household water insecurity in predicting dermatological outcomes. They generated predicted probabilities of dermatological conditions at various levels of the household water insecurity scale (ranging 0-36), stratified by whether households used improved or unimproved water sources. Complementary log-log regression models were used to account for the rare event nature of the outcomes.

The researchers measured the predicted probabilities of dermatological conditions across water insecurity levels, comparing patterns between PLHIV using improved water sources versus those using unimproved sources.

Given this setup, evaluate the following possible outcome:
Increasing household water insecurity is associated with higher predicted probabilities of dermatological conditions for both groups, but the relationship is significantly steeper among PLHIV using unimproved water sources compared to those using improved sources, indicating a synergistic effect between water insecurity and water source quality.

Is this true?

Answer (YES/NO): YES